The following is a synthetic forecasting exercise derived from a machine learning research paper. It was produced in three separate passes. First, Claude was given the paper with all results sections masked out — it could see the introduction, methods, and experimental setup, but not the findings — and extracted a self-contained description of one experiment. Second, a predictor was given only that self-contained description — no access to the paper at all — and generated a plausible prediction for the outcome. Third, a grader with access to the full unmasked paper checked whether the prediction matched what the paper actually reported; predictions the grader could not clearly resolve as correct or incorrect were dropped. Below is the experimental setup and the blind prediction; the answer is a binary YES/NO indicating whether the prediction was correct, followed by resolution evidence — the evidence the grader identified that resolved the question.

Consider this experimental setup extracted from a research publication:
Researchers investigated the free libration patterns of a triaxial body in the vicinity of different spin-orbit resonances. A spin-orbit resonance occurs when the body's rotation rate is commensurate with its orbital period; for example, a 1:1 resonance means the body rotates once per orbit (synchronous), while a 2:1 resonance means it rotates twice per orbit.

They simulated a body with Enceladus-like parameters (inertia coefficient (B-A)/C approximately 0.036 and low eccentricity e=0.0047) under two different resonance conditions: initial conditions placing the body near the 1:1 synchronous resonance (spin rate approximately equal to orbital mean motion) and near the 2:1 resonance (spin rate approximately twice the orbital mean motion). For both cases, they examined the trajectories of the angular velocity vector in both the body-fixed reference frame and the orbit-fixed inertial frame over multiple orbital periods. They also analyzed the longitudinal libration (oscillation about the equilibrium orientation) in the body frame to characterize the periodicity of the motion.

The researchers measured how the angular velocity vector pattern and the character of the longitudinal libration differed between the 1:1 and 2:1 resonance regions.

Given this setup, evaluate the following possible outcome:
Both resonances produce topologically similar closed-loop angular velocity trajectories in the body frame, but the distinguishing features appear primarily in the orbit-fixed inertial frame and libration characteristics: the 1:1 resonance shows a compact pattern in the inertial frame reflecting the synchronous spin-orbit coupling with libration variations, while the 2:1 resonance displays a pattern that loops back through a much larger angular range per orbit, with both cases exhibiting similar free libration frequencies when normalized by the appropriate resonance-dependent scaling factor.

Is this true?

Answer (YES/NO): NO